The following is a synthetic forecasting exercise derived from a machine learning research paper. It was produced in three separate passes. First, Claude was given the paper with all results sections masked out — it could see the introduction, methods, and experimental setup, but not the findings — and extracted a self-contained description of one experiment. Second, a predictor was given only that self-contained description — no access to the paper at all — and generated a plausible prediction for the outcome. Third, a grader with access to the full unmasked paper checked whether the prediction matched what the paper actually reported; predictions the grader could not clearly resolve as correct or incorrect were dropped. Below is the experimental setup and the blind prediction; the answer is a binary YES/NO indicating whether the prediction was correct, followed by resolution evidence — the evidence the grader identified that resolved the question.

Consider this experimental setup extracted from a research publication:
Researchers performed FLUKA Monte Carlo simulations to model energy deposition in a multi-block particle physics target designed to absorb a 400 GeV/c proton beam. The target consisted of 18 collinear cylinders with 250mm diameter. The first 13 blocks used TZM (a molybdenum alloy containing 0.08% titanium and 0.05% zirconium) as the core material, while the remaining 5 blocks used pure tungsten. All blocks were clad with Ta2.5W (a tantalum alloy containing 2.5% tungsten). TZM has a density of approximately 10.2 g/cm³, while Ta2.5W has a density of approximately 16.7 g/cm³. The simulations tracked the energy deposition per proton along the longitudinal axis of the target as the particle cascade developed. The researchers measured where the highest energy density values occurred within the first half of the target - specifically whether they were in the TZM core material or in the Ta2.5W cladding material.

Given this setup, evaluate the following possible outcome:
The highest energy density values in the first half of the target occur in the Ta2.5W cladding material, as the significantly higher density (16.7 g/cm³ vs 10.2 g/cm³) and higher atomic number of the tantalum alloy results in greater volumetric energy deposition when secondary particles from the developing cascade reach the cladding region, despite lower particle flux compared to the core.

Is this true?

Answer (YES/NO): YES